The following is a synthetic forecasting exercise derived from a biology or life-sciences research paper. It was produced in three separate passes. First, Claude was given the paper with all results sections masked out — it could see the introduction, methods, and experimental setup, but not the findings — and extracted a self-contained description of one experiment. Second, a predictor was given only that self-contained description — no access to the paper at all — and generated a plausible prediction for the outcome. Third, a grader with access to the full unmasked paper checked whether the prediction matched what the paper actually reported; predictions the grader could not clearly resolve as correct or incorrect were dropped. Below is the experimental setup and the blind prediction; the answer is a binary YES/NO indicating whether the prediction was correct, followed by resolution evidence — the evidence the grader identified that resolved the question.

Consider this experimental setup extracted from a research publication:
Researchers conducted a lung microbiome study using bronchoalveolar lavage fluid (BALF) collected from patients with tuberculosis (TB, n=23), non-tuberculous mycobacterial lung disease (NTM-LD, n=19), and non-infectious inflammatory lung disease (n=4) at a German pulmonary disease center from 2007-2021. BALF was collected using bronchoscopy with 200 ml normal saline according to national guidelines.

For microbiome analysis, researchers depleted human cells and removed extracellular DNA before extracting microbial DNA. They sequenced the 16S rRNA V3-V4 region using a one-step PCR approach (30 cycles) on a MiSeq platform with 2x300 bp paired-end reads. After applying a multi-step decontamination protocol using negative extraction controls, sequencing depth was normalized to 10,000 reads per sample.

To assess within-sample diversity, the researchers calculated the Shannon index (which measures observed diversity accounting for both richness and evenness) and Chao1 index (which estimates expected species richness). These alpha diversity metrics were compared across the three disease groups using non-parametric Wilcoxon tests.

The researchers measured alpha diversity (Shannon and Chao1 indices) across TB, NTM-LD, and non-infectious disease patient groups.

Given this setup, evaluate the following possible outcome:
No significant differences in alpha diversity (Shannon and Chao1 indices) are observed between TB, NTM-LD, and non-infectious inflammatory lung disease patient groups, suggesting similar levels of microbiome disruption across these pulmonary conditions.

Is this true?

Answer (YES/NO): NO